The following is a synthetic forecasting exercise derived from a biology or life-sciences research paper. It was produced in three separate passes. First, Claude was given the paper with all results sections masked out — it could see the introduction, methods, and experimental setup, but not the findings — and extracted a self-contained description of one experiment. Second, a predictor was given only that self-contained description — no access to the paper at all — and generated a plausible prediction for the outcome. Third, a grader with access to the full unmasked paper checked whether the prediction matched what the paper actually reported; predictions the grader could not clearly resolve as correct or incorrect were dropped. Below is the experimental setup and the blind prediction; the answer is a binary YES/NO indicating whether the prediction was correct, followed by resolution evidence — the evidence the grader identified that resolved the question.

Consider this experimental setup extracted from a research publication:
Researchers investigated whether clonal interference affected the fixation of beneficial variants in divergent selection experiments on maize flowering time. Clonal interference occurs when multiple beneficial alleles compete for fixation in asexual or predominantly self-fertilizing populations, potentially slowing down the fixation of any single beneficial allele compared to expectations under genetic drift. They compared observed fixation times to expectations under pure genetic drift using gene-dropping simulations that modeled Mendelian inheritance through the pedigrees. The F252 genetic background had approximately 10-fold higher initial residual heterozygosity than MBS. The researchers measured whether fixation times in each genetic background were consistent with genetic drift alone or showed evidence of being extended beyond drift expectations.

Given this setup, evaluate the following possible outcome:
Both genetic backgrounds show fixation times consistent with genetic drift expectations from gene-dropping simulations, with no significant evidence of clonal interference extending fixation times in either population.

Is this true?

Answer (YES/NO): NO